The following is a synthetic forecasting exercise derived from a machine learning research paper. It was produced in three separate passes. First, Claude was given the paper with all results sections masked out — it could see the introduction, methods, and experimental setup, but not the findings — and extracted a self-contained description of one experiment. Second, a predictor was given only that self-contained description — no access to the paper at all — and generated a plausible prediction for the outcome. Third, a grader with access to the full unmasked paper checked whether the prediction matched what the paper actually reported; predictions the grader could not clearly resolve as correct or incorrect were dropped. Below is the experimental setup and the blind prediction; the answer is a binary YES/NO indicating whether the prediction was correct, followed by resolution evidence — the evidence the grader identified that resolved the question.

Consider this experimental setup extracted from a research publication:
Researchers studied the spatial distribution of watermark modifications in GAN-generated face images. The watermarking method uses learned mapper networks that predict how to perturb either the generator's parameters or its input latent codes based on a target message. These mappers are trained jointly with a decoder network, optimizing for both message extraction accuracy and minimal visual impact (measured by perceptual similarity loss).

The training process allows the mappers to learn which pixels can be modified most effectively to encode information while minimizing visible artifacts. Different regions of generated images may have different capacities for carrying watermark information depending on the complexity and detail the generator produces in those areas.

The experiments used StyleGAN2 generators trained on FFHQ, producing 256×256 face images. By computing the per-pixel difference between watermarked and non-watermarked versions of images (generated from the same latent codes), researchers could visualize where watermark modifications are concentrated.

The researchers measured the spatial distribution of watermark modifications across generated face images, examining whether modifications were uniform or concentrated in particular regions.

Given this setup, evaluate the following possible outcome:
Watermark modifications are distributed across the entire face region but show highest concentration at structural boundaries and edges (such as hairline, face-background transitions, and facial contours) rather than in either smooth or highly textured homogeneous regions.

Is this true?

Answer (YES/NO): NO